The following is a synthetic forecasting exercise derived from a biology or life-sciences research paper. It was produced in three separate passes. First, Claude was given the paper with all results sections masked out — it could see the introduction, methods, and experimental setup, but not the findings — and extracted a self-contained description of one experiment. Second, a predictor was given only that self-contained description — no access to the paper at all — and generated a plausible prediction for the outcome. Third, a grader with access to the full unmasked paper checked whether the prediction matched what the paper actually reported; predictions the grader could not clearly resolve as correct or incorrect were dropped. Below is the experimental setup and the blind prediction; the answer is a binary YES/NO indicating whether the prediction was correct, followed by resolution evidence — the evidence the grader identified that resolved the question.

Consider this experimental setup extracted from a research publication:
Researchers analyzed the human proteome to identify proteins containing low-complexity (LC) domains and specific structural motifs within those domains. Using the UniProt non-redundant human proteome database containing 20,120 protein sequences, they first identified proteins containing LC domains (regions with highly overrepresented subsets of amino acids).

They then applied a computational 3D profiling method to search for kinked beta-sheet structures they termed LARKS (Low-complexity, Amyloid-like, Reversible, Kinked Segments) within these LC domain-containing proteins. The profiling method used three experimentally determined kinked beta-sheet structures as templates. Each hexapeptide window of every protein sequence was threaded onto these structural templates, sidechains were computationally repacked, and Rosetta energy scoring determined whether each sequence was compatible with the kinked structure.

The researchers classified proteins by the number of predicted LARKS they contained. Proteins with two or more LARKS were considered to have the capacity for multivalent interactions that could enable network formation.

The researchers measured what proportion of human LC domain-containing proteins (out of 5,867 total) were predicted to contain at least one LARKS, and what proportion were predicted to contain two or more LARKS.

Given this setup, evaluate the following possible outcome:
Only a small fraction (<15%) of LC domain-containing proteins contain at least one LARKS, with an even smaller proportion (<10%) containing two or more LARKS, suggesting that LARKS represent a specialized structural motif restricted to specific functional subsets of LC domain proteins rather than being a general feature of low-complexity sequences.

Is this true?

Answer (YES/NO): NO